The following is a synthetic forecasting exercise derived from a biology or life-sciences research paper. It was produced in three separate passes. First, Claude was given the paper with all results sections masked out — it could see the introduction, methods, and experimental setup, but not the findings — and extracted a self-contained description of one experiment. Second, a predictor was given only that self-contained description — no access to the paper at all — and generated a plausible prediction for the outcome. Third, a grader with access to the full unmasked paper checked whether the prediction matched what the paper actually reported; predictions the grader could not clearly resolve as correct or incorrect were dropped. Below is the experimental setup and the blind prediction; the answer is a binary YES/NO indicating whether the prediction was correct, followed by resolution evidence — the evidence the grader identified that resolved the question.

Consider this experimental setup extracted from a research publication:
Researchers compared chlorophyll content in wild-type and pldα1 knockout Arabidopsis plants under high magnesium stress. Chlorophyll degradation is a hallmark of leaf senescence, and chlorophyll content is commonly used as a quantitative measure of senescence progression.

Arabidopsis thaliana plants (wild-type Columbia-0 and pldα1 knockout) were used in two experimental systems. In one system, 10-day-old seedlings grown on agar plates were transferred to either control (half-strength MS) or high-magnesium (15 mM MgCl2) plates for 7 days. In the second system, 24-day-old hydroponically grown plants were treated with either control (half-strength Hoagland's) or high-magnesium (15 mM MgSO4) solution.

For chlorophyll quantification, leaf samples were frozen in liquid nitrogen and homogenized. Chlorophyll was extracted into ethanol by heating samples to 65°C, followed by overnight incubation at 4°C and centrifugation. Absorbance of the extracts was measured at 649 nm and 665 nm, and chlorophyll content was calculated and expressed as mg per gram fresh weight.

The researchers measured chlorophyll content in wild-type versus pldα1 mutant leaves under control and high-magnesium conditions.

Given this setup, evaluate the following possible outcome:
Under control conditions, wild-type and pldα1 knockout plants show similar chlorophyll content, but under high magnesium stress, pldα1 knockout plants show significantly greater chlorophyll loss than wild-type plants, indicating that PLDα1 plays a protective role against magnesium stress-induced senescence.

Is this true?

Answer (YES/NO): YES